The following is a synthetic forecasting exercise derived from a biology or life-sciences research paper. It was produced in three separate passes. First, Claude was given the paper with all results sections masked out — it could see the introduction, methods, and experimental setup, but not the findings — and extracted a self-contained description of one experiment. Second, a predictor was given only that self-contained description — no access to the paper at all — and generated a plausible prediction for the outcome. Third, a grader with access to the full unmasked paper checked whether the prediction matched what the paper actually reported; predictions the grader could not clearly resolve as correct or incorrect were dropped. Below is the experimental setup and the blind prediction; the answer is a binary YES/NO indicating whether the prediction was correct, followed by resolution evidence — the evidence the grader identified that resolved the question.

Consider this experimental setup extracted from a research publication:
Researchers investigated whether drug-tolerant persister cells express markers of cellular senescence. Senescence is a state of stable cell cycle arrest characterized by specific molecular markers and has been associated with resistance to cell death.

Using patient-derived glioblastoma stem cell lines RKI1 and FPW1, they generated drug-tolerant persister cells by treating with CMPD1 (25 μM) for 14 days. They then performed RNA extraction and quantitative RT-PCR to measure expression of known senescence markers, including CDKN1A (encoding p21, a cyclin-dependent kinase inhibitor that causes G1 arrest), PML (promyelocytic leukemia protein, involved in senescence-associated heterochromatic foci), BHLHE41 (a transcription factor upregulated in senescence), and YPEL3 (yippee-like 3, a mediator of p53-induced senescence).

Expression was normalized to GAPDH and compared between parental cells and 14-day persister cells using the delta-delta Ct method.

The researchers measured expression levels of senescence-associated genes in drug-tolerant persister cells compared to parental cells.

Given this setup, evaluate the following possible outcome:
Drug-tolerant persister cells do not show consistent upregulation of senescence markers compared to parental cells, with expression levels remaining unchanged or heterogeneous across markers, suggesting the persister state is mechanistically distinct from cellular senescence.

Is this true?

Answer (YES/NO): NO